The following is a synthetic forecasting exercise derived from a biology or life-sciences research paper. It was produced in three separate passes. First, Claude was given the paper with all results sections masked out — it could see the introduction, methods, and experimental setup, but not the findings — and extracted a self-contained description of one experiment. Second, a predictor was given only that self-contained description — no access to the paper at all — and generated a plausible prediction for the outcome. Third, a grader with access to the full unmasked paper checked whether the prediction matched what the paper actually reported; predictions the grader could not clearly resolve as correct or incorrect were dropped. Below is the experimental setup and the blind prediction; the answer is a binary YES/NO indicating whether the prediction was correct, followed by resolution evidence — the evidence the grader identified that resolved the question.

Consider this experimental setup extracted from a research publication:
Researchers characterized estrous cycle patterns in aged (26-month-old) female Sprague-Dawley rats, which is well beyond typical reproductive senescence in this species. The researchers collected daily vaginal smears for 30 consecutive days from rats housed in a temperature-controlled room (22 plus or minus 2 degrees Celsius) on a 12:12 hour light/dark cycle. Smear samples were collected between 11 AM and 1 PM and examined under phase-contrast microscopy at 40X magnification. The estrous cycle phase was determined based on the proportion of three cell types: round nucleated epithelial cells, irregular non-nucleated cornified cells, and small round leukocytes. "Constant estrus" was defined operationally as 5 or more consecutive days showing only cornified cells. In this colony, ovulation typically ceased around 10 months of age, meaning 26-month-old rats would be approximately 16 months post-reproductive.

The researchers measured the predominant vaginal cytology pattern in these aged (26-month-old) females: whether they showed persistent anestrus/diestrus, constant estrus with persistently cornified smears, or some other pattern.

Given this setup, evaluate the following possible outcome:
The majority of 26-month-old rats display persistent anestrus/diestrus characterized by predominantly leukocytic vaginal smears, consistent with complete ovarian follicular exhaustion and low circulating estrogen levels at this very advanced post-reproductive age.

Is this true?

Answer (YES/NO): NO